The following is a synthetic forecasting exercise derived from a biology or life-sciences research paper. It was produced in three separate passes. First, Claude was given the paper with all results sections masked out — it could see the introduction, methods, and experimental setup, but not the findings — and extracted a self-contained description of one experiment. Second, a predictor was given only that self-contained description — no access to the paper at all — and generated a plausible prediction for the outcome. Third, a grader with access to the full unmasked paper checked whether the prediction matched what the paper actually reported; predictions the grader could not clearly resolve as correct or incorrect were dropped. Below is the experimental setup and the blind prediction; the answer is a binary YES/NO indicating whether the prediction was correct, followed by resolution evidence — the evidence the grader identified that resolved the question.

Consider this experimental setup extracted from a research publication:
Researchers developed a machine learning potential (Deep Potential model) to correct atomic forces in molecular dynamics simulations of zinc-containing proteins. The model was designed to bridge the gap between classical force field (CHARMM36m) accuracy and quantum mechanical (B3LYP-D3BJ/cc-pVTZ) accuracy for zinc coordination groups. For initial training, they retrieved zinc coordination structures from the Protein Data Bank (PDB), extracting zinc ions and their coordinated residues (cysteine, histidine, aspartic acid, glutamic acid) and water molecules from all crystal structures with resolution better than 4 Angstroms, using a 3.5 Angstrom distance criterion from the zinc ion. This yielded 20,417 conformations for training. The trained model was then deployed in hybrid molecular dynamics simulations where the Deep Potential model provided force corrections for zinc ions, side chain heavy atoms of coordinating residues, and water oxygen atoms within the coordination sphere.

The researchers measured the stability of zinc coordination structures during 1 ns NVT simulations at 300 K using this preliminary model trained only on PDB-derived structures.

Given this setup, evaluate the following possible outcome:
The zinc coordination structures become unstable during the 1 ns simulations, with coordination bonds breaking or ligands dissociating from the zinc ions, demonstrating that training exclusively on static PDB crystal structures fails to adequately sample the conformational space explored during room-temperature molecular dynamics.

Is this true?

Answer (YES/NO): YES